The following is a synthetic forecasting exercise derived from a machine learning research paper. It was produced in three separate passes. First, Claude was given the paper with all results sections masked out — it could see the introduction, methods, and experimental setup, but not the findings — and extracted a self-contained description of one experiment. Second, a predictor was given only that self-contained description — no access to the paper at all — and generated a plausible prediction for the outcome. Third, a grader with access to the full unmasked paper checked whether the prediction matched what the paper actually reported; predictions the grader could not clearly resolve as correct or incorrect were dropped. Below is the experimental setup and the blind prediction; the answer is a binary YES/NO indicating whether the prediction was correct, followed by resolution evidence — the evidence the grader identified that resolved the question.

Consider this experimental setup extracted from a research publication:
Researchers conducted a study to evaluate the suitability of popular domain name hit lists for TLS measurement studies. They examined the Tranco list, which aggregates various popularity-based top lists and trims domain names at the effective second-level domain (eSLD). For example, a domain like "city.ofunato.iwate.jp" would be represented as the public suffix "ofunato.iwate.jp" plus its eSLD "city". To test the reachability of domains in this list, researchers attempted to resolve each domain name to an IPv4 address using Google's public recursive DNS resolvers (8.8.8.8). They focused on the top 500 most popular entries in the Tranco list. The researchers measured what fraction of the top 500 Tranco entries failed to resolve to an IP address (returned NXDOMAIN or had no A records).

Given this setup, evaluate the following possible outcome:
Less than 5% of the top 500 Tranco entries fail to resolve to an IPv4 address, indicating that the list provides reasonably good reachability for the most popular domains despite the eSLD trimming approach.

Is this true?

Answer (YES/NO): NO